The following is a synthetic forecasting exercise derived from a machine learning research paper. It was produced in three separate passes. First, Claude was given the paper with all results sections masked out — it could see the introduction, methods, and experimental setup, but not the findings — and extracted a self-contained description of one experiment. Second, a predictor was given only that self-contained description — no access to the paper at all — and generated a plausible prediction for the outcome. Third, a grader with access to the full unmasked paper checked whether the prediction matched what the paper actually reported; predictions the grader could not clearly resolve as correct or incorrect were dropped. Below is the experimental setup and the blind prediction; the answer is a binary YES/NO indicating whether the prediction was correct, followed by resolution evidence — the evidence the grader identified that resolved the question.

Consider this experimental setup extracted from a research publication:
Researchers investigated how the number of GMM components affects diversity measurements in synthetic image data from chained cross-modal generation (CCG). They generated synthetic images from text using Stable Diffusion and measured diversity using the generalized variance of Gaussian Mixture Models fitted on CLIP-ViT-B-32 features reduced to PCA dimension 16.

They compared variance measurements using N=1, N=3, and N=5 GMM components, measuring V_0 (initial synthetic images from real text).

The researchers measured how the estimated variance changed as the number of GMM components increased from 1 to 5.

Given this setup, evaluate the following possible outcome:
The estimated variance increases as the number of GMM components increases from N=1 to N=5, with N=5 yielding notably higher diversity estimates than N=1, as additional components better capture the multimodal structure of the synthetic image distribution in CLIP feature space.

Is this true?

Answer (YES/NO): NO